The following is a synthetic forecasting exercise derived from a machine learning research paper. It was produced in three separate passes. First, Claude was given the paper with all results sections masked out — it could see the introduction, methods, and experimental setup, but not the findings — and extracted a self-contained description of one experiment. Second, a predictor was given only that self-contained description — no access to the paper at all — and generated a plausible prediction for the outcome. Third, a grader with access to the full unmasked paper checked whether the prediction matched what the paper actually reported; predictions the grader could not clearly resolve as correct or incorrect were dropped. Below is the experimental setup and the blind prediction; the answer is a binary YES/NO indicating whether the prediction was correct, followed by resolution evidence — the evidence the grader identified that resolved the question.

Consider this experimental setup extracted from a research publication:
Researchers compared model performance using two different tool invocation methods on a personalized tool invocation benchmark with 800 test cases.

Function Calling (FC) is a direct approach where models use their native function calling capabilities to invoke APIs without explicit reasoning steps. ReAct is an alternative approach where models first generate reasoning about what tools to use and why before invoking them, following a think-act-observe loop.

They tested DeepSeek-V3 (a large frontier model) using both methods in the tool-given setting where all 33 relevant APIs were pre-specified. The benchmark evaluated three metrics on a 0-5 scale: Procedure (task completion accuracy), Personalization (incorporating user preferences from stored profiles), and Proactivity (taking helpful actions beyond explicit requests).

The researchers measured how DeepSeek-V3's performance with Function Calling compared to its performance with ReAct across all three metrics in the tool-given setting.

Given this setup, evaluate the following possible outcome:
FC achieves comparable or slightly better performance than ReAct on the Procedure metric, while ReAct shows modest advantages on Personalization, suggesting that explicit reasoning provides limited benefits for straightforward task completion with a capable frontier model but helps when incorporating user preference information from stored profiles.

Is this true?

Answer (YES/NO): NO